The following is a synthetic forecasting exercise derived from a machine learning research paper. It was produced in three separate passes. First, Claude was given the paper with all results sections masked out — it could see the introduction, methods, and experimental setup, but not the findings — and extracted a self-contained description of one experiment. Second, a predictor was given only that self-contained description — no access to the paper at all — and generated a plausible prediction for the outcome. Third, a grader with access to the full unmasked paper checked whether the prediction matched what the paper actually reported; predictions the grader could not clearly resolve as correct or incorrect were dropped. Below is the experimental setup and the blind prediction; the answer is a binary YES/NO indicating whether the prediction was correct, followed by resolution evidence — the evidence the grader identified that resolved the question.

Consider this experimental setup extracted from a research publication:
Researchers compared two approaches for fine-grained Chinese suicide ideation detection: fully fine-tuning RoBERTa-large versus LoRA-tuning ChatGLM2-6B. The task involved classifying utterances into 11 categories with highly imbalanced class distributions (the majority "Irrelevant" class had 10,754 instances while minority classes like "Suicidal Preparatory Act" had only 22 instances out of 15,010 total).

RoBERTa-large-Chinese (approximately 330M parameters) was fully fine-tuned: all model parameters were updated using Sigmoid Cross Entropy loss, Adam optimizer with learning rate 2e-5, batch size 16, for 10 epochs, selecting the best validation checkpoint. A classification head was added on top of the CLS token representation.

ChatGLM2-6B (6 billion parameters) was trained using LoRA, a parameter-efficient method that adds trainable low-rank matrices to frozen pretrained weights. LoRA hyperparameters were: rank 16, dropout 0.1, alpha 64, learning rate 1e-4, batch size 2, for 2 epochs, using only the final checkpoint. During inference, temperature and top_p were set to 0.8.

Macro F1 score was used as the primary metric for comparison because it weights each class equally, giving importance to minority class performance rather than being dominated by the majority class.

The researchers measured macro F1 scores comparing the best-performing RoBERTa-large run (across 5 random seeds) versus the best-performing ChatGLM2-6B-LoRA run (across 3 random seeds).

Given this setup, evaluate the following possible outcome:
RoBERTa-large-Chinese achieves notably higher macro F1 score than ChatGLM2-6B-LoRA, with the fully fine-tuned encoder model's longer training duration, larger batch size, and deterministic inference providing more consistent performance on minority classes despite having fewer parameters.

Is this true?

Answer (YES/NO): NO